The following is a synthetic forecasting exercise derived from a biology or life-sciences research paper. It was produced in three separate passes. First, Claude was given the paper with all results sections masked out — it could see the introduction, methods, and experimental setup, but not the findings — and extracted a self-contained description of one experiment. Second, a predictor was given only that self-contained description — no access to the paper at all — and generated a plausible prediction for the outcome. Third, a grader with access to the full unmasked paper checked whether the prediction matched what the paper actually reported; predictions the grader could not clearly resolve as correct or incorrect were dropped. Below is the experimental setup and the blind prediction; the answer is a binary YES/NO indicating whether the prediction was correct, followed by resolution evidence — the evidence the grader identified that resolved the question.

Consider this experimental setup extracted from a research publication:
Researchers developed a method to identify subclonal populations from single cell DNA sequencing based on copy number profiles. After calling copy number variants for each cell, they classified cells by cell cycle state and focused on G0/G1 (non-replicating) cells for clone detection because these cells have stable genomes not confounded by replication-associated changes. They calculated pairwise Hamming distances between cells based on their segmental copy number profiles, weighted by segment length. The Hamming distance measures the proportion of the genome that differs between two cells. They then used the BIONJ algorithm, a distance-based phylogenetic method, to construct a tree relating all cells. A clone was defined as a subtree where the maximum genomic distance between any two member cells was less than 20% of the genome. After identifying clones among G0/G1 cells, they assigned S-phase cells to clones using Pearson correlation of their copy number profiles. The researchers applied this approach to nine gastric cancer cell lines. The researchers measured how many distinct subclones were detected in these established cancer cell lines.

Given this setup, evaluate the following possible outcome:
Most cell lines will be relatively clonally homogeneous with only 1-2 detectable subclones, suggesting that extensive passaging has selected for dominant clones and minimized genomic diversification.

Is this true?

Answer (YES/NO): NO